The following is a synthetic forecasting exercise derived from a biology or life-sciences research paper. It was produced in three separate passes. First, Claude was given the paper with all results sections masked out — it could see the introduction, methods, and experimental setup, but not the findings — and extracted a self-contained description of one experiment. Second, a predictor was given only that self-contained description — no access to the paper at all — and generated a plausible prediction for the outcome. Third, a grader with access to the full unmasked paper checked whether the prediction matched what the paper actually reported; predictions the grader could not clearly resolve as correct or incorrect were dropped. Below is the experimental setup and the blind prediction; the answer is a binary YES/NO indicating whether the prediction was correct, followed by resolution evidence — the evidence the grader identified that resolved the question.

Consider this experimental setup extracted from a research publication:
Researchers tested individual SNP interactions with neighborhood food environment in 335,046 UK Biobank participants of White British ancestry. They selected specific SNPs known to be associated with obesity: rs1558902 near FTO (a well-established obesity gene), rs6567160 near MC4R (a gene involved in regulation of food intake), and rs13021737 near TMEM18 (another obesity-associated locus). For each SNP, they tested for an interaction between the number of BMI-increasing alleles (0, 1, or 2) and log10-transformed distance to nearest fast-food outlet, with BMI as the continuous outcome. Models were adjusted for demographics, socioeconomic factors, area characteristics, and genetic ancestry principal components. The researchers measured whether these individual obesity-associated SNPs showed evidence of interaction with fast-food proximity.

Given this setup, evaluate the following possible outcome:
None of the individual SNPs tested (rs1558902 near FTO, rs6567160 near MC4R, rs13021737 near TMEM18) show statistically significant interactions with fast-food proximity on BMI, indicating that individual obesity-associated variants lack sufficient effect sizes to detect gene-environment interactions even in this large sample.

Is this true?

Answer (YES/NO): NO